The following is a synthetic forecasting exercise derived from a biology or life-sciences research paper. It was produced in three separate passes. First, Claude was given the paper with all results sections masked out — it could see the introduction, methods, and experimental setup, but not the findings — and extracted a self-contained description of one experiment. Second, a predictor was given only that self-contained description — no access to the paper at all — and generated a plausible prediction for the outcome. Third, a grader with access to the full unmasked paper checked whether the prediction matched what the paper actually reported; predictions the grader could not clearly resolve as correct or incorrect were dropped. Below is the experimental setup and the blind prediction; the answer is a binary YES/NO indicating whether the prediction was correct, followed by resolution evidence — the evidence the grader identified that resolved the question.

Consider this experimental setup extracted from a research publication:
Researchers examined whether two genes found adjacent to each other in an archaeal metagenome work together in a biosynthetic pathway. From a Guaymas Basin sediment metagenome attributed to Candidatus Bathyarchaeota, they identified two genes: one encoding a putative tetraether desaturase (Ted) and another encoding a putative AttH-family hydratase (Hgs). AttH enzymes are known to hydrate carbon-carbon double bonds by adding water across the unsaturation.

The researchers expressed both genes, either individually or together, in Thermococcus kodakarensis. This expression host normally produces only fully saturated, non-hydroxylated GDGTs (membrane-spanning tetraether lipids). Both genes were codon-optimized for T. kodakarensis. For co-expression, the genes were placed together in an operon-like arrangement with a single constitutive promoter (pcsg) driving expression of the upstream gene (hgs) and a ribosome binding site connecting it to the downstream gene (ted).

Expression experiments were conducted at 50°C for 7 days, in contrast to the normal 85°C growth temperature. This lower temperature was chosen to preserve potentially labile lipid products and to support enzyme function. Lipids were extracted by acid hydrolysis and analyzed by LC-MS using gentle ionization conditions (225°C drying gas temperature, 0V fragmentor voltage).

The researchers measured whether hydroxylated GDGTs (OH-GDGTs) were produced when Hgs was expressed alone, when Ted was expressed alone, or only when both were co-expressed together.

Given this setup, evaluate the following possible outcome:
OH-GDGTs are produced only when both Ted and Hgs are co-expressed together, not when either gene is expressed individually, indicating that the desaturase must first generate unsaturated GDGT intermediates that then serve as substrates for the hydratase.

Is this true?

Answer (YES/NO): NO